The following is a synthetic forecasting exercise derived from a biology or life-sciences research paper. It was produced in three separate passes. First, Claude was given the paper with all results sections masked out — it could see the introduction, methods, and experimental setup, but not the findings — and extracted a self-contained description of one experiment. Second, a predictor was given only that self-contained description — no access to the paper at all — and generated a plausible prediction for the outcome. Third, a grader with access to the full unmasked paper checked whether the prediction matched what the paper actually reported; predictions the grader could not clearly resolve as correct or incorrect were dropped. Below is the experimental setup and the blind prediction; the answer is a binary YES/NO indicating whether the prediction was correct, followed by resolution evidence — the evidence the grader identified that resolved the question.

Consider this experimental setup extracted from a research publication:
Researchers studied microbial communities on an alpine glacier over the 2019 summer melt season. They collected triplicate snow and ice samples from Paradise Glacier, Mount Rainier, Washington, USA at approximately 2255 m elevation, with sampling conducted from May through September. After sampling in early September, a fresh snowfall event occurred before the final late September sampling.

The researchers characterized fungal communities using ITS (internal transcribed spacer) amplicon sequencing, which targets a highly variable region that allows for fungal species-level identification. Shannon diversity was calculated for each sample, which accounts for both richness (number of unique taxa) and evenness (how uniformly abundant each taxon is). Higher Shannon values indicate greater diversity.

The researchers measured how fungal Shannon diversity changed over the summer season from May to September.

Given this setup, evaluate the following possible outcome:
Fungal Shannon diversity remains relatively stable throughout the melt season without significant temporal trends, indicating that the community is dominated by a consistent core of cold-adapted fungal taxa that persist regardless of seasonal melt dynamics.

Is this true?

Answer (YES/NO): NO